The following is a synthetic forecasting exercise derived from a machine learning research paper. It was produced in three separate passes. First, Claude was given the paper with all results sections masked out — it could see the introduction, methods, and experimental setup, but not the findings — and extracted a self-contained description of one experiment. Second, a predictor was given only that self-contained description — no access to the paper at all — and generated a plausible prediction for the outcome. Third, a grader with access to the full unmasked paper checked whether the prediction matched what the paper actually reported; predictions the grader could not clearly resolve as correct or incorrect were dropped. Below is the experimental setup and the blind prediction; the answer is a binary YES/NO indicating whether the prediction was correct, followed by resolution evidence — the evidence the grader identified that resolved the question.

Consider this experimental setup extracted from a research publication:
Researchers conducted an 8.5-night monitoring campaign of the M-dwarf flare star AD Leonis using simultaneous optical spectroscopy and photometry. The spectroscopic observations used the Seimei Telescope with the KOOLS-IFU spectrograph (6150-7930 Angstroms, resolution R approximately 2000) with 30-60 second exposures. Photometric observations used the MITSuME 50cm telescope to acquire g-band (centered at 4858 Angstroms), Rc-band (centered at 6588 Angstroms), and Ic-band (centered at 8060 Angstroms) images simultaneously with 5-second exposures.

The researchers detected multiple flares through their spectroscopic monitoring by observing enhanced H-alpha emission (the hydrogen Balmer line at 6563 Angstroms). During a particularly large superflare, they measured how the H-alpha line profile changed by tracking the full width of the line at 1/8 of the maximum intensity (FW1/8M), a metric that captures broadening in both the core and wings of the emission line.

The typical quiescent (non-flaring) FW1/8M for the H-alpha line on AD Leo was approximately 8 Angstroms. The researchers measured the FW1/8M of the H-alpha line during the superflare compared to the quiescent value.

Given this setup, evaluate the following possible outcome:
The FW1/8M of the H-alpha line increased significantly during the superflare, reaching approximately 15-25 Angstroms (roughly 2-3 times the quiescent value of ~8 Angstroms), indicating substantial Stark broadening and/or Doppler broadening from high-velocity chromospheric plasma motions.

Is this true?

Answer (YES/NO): NO